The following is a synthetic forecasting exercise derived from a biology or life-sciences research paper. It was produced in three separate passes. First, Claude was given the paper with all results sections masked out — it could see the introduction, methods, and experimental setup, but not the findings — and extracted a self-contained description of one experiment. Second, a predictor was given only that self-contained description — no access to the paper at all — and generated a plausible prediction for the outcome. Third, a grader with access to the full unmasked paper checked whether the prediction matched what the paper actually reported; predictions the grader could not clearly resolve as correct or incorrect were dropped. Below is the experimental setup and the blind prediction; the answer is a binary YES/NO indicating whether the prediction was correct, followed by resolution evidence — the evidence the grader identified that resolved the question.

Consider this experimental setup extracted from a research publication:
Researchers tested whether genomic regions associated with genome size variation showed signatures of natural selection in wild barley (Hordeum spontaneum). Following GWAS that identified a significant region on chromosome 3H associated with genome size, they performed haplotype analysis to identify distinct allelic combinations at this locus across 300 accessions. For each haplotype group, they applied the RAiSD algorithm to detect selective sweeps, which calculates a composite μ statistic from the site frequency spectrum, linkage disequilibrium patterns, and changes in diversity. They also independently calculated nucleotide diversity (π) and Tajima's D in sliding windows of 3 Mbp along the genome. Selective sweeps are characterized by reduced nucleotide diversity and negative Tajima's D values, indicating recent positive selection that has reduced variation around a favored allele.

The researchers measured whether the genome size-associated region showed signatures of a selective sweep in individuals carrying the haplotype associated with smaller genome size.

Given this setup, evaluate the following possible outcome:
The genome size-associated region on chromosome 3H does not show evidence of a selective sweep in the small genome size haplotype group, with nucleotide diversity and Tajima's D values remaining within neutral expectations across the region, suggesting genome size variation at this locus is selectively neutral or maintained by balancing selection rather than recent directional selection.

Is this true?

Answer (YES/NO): NO